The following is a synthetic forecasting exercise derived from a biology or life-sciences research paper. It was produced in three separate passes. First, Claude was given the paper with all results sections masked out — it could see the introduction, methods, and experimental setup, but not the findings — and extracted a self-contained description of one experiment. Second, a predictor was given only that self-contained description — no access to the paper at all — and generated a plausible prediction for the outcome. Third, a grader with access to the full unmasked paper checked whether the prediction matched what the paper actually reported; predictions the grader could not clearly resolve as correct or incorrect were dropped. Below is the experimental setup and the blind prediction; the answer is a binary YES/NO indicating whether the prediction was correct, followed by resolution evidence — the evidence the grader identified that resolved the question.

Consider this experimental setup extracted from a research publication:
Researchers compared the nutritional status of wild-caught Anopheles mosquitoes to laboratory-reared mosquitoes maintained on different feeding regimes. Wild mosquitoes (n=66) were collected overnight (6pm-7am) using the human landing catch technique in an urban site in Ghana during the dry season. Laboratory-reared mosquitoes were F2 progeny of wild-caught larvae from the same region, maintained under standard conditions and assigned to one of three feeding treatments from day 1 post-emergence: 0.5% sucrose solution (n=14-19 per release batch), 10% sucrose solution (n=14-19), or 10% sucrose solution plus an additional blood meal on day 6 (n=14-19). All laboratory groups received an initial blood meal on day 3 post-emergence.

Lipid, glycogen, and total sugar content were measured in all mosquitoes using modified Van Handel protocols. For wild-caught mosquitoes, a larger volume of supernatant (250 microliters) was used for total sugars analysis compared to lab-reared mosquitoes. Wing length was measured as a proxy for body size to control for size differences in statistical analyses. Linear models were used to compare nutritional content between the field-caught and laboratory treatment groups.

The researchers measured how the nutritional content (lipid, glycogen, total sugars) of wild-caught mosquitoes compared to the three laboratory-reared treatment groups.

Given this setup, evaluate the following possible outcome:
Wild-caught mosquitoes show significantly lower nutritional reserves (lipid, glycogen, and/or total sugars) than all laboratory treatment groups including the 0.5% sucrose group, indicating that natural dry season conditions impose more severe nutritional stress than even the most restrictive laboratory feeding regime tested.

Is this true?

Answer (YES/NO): NO